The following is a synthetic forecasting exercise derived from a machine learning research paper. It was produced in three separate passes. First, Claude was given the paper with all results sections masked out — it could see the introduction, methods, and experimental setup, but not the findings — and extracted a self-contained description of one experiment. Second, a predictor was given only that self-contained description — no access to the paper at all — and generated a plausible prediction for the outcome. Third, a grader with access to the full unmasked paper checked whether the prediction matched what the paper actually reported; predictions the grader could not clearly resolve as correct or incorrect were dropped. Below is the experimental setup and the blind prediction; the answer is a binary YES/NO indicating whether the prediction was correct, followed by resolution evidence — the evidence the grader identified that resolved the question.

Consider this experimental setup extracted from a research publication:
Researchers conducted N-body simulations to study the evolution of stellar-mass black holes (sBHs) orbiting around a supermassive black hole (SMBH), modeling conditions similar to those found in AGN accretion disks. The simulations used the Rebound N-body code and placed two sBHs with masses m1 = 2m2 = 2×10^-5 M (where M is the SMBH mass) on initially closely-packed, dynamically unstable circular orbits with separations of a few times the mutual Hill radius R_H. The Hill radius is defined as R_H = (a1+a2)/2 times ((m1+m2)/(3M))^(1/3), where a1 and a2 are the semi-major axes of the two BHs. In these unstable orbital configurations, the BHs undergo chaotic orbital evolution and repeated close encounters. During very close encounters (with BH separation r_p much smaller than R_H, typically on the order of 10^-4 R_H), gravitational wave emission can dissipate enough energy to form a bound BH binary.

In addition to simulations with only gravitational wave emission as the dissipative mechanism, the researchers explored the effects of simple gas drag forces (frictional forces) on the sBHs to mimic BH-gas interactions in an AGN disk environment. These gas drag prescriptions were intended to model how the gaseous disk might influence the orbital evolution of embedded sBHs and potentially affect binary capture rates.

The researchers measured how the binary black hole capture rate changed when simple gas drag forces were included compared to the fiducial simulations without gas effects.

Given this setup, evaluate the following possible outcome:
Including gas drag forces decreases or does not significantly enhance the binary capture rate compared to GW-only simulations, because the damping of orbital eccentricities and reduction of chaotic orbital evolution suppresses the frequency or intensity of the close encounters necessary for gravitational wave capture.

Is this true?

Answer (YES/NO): YES